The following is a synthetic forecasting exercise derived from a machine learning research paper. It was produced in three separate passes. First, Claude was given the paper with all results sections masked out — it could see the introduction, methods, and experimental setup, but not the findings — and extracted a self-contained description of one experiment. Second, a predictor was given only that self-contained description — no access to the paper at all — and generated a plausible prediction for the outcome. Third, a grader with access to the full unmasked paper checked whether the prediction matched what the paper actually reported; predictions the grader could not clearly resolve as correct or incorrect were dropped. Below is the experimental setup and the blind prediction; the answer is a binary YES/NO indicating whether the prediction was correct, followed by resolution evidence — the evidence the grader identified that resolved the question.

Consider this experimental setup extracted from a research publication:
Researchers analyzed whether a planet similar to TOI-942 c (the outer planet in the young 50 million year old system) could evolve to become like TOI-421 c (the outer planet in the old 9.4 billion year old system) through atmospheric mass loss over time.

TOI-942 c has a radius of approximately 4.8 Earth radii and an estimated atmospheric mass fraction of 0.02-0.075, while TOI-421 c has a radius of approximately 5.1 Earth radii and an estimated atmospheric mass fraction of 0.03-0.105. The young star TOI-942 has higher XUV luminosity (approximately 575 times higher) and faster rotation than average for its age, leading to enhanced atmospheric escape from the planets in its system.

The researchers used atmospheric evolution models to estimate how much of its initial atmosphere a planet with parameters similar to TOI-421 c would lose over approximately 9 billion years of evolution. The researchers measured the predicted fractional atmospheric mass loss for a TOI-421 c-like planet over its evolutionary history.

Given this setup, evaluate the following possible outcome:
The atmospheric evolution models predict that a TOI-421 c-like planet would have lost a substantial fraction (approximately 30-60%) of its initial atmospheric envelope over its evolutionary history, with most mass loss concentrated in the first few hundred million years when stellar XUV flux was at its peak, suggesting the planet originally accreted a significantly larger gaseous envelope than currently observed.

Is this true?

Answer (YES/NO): NO